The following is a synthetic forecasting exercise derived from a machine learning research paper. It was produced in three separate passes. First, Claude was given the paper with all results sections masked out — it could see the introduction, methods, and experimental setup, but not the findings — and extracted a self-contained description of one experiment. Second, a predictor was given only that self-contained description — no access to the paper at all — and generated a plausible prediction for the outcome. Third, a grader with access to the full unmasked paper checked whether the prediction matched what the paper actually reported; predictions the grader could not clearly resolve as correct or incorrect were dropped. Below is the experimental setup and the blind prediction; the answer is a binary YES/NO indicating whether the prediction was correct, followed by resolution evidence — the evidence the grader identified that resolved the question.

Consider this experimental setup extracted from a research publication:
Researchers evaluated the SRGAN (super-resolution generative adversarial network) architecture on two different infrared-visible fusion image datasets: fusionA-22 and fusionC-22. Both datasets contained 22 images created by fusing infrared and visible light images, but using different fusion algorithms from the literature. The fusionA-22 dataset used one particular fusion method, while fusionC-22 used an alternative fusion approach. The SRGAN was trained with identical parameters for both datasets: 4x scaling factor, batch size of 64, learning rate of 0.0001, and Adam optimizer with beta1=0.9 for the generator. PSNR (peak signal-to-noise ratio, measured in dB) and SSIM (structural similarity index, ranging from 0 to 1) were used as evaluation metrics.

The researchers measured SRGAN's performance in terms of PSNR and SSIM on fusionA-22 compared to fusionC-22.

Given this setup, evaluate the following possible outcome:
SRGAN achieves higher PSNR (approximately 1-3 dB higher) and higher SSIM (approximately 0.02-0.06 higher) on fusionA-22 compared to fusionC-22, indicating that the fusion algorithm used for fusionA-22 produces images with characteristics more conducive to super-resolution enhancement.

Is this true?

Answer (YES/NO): NO